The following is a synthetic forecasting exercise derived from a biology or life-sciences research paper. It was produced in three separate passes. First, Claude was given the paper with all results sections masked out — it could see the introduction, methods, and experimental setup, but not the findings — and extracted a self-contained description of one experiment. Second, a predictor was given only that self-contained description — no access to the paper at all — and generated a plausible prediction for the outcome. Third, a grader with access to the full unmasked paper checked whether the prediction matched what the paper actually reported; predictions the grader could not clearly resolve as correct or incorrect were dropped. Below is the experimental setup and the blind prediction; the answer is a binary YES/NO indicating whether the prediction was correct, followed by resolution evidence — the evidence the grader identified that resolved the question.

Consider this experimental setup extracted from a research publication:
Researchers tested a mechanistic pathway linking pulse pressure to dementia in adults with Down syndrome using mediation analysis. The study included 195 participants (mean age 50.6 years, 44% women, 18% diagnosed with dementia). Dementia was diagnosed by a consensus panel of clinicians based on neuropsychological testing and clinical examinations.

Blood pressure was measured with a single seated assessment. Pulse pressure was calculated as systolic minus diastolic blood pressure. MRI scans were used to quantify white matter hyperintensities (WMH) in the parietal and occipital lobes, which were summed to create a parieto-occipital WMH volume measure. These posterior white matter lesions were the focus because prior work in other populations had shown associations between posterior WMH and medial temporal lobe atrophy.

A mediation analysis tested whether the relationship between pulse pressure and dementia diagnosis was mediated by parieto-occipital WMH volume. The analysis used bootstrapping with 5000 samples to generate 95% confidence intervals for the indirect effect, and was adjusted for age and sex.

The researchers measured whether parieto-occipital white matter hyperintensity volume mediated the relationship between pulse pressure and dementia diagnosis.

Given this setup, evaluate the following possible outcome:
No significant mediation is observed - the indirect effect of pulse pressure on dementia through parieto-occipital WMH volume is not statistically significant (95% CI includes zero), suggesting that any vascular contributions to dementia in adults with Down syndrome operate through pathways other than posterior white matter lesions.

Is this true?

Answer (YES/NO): NO